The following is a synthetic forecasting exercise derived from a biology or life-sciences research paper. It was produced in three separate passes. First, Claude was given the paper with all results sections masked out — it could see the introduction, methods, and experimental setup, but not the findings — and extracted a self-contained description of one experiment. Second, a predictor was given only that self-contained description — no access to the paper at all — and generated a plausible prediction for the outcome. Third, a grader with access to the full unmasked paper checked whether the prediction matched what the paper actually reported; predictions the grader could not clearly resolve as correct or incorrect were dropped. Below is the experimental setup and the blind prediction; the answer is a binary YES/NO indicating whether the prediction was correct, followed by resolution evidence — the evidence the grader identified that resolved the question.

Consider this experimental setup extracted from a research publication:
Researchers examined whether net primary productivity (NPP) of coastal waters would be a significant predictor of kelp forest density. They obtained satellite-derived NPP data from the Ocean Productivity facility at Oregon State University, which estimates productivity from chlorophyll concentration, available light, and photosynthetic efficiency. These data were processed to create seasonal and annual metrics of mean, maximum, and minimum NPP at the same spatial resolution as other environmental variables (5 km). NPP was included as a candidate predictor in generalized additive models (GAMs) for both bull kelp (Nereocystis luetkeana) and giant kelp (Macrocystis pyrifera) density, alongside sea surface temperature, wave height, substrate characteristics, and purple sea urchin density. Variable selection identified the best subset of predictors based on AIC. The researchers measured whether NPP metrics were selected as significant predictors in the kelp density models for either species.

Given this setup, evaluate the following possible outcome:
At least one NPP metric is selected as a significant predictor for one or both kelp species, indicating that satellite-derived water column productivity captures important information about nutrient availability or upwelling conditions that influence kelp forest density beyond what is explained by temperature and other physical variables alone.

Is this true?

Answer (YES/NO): YES